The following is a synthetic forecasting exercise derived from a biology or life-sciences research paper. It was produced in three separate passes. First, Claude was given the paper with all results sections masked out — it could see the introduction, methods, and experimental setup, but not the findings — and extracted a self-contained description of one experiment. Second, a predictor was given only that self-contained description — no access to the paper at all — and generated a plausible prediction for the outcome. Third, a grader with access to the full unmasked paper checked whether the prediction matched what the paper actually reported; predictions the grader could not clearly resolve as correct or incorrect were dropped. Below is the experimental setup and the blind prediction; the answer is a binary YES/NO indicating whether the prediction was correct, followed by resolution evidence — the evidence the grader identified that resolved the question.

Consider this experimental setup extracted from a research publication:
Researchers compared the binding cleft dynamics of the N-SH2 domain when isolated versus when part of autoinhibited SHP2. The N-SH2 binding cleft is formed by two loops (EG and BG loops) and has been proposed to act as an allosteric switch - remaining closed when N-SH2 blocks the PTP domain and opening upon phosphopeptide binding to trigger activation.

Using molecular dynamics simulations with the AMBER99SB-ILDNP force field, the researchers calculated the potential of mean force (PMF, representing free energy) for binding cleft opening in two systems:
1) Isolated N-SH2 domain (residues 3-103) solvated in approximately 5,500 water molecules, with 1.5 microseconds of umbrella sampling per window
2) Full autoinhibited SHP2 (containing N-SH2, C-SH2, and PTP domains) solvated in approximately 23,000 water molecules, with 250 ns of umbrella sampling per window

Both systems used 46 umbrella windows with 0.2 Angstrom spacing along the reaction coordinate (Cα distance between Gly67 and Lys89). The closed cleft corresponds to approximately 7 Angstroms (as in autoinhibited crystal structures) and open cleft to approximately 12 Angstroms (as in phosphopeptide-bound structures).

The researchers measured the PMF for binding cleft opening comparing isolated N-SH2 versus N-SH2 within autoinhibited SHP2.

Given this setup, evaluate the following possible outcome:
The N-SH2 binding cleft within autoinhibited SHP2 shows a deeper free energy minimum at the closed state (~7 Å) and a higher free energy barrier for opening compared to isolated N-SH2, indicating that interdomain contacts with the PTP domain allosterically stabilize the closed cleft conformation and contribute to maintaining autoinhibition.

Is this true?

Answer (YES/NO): NO